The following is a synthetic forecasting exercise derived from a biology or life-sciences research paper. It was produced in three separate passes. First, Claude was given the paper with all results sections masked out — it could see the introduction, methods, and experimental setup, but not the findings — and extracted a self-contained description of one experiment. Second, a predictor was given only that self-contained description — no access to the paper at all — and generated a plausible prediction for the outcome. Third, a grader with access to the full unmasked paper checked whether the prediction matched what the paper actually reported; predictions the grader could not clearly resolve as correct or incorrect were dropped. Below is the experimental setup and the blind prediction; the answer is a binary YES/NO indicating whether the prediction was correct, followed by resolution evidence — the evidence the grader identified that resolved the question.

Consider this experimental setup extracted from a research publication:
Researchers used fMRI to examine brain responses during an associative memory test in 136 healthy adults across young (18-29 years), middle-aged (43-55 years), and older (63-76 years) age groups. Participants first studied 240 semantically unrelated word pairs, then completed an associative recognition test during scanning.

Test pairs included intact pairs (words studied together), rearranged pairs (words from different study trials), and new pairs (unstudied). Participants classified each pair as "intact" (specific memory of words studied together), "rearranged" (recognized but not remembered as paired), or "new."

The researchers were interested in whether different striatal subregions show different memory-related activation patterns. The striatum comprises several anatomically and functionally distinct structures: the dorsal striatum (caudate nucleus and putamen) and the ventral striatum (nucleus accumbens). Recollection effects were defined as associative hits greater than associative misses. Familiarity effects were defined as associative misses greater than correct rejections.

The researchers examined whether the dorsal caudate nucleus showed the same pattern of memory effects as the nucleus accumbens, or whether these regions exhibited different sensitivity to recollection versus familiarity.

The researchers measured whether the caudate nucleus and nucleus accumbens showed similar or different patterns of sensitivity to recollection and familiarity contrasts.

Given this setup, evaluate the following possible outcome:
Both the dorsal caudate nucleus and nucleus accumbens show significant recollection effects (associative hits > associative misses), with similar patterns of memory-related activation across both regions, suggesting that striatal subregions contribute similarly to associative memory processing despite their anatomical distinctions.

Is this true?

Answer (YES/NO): NO